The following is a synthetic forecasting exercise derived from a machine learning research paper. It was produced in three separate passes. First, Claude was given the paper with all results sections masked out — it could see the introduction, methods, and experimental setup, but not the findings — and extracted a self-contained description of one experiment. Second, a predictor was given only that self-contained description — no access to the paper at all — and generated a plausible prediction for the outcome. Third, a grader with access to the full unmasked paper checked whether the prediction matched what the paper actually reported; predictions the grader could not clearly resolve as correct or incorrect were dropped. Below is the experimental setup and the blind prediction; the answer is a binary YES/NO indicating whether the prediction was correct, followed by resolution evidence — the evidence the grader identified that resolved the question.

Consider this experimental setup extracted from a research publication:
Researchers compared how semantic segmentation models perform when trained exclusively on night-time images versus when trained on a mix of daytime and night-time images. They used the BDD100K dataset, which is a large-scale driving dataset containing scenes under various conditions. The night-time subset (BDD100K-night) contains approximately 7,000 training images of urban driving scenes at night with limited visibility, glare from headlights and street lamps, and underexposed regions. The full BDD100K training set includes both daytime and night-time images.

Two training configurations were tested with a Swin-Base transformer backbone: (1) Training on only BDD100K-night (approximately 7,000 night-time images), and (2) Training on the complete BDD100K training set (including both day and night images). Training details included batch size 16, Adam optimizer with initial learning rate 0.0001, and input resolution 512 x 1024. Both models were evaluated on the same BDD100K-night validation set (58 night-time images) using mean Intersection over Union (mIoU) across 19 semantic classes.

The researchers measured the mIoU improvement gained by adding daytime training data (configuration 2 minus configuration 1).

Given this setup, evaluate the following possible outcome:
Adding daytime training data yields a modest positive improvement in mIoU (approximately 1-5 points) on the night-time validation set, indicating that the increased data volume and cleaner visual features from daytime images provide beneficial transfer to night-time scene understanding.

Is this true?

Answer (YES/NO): NO